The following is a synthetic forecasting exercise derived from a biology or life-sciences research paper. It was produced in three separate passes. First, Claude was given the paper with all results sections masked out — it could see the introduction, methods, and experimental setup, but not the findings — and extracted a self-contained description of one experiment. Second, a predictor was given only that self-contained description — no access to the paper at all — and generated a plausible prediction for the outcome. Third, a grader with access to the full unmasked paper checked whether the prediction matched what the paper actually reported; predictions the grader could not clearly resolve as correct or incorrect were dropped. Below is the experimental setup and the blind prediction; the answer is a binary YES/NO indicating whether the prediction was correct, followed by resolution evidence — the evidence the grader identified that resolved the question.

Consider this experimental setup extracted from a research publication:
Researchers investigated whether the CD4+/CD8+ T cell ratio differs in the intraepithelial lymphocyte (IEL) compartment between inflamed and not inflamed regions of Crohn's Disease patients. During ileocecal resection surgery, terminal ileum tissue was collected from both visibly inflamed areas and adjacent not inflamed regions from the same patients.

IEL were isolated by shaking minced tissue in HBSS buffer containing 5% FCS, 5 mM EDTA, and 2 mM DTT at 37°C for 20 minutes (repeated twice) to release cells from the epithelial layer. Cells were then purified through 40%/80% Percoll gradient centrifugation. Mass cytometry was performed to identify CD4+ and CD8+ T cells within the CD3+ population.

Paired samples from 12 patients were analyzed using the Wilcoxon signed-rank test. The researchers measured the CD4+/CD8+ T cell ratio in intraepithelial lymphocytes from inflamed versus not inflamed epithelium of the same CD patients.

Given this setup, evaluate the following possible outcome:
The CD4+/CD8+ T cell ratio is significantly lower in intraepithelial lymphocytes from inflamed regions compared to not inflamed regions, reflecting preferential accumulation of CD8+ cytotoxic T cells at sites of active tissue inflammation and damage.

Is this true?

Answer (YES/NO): NO